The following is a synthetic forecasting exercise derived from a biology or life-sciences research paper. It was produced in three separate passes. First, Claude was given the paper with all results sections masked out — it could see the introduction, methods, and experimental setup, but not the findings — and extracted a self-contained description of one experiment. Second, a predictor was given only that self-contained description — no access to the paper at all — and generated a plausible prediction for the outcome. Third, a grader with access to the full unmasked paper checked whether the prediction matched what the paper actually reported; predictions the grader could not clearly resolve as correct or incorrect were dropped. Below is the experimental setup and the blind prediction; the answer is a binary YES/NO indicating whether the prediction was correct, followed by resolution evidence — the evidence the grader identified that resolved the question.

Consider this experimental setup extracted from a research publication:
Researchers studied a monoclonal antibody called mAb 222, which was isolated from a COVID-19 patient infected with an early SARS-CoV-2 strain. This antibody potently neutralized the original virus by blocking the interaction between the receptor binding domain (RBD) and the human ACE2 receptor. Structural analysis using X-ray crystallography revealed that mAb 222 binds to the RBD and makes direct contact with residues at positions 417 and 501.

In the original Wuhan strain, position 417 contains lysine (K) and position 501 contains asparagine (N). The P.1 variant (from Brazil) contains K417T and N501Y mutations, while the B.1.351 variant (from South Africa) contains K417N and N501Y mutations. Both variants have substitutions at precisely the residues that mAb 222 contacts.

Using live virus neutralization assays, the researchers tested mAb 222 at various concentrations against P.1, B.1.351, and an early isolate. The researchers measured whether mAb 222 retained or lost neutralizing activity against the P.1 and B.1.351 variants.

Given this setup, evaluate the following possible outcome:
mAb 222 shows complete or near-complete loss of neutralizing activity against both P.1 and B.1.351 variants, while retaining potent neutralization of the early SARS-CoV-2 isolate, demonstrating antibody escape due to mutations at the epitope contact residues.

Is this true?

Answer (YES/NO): NO